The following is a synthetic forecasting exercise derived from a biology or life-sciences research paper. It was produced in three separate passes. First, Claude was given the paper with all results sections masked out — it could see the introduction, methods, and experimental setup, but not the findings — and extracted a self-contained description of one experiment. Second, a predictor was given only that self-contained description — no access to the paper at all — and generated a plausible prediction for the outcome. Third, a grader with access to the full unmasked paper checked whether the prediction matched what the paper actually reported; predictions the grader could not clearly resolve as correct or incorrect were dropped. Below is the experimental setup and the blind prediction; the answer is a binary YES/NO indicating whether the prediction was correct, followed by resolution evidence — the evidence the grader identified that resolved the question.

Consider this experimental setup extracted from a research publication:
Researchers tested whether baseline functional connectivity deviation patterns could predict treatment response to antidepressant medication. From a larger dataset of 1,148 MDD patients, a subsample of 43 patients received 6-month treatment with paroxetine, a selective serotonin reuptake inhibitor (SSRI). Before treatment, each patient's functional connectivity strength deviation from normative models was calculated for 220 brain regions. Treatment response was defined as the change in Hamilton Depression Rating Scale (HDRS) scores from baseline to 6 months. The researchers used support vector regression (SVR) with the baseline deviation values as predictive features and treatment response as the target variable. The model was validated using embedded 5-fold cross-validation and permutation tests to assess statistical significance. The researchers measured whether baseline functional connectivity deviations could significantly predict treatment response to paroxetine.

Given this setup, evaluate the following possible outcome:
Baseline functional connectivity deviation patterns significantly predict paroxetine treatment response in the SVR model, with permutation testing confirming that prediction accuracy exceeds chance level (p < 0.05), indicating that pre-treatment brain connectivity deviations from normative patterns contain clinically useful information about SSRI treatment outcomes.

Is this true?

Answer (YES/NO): NO